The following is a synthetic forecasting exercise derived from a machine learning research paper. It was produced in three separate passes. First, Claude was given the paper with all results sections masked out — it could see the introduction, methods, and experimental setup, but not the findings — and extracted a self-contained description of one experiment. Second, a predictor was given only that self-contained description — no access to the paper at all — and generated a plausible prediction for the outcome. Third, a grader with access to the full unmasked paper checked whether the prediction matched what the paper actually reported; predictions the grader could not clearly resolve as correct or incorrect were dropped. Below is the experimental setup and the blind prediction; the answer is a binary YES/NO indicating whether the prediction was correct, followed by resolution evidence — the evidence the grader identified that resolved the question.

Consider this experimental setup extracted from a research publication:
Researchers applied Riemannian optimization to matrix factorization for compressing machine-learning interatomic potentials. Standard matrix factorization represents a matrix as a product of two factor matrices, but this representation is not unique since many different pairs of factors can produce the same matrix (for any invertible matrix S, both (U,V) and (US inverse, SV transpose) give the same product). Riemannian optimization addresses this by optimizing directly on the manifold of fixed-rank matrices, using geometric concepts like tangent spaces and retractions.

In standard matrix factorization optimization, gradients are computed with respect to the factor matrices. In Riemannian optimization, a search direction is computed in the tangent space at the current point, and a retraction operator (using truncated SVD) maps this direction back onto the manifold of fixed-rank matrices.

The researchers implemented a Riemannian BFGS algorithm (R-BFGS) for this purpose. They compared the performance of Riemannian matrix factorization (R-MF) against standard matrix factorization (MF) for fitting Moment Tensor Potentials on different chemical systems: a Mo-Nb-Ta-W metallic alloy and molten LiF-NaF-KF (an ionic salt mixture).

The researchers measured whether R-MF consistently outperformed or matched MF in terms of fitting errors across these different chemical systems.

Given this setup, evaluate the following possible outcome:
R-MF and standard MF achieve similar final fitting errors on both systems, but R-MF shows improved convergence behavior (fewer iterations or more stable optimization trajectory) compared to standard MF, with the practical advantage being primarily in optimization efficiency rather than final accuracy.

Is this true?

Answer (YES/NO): NO